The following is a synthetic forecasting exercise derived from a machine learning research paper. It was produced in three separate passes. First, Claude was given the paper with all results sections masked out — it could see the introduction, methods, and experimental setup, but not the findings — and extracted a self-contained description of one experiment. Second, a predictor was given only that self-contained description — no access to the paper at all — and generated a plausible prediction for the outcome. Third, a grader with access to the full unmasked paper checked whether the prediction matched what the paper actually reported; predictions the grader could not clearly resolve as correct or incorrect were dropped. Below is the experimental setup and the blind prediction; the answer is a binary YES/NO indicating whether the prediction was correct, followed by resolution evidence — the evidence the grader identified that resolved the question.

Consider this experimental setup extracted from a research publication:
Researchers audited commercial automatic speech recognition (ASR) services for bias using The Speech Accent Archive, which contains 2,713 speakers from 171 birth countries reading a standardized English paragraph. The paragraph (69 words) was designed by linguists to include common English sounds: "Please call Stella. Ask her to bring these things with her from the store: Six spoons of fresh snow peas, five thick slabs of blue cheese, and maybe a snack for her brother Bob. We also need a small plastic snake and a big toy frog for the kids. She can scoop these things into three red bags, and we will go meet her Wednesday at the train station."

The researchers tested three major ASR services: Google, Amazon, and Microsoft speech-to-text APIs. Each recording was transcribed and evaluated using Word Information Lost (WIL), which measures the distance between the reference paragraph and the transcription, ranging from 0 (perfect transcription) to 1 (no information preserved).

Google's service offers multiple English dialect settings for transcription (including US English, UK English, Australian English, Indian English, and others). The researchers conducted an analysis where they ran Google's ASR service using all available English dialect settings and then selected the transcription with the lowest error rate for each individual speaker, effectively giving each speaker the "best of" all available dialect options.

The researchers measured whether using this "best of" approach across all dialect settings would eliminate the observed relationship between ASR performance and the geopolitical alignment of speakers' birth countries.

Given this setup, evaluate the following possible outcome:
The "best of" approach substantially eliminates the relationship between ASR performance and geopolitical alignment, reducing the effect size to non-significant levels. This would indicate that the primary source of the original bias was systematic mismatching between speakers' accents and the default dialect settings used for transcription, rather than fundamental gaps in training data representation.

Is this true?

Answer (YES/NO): NO